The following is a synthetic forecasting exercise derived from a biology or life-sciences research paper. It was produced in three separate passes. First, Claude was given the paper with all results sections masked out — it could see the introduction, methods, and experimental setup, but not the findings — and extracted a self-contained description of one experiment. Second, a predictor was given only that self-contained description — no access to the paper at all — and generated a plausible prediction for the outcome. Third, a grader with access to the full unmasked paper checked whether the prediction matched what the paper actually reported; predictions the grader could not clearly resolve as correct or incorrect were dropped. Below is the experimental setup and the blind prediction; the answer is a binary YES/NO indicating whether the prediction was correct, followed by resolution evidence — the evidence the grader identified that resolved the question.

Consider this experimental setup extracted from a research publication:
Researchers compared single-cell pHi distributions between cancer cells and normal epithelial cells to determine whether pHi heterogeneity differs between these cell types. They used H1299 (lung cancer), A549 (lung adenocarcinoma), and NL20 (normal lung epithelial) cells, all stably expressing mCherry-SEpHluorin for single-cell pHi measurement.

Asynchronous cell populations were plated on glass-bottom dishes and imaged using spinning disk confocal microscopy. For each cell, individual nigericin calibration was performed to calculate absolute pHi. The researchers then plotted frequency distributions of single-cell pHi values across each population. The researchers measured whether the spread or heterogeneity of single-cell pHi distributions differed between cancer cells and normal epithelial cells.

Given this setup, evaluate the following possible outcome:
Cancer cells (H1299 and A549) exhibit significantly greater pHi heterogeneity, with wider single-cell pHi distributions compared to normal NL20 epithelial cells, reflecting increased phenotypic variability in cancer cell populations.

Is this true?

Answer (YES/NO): NO